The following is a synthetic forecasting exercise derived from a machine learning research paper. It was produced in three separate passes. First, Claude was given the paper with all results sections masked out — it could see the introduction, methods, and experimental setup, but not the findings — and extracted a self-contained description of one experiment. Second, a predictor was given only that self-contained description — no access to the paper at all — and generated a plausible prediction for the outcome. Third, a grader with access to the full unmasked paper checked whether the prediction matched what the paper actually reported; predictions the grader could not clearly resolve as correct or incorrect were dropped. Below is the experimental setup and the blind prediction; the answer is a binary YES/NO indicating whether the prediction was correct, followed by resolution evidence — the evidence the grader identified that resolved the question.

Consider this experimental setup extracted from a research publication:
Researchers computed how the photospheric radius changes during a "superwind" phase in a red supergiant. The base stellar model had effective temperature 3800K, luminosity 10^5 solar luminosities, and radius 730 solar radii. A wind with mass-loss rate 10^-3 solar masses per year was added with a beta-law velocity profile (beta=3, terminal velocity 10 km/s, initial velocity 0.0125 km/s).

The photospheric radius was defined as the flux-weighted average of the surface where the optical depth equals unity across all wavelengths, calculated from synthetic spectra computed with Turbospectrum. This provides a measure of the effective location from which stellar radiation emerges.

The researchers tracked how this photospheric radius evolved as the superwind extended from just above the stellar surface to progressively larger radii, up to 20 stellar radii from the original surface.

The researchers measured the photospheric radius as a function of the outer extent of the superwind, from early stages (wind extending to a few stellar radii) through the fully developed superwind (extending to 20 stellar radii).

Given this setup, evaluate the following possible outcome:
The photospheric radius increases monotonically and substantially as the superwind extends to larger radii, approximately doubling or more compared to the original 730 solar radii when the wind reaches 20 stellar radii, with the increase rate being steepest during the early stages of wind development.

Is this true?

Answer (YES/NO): NO